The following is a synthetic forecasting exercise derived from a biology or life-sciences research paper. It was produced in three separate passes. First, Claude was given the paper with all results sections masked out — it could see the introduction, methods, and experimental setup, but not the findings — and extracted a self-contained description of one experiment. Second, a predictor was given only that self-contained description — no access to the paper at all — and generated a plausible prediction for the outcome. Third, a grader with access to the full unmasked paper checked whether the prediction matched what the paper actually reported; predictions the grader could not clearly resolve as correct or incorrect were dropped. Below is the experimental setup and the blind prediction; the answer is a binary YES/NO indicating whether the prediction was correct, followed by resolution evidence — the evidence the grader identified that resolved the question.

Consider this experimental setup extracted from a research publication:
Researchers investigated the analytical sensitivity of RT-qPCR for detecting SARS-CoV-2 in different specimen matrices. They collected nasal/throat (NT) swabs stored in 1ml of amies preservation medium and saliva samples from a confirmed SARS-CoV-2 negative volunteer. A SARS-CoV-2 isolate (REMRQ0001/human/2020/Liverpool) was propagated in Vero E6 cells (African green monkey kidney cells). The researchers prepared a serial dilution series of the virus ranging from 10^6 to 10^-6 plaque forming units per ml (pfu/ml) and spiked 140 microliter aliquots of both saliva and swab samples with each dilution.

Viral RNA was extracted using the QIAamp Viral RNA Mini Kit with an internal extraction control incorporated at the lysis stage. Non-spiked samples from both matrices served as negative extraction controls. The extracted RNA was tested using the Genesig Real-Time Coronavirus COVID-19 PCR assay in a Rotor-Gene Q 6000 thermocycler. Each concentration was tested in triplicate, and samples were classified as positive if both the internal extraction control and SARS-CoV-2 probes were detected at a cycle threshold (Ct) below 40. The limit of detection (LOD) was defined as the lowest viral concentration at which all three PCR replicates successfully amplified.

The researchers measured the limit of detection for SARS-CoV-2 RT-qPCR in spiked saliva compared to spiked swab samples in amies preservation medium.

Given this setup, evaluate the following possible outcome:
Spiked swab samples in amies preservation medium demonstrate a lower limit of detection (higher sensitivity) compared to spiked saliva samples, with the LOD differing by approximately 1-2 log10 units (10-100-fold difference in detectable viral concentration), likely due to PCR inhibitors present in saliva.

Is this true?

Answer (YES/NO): NO